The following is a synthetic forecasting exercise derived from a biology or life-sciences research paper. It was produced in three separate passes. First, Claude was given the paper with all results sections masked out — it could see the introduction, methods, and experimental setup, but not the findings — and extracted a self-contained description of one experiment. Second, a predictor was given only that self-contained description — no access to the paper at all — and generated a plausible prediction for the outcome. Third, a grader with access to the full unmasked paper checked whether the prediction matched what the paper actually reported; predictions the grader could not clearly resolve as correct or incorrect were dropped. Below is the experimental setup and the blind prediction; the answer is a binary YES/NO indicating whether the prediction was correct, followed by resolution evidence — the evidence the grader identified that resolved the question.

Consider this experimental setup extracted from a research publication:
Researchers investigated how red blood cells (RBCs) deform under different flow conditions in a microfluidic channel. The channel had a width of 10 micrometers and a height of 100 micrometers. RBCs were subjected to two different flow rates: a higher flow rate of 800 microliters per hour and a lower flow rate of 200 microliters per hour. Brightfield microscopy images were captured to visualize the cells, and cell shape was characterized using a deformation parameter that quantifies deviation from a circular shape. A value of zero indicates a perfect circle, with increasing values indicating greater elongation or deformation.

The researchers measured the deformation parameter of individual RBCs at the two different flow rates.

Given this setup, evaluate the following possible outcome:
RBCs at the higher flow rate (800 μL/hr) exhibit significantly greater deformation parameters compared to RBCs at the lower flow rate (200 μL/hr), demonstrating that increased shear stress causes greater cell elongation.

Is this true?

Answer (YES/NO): YES